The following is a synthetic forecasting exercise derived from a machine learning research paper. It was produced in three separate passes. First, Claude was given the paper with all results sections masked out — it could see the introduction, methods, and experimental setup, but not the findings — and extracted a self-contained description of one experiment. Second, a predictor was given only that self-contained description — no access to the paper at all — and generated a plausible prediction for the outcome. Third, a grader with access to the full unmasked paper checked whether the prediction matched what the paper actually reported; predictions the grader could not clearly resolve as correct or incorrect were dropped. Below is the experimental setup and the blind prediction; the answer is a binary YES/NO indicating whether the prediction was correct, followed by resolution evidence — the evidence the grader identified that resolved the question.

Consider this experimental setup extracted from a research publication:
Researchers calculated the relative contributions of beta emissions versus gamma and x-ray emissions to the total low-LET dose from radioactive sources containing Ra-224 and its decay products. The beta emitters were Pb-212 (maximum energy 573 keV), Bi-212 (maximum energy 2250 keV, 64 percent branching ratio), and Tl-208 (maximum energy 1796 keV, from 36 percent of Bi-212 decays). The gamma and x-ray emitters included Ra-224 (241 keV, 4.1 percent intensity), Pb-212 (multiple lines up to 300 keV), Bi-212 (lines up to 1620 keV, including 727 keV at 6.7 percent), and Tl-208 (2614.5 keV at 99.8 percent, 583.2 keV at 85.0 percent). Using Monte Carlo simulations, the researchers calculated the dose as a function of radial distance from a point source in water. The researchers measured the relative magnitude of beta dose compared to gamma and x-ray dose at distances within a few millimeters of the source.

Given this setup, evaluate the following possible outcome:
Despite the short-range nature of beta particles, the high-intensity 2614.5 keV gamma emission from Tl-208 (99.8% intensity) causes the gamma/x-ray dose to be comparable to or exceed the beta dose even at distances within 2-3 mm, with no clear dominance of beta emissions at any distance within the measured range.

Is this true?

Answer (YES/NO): NO